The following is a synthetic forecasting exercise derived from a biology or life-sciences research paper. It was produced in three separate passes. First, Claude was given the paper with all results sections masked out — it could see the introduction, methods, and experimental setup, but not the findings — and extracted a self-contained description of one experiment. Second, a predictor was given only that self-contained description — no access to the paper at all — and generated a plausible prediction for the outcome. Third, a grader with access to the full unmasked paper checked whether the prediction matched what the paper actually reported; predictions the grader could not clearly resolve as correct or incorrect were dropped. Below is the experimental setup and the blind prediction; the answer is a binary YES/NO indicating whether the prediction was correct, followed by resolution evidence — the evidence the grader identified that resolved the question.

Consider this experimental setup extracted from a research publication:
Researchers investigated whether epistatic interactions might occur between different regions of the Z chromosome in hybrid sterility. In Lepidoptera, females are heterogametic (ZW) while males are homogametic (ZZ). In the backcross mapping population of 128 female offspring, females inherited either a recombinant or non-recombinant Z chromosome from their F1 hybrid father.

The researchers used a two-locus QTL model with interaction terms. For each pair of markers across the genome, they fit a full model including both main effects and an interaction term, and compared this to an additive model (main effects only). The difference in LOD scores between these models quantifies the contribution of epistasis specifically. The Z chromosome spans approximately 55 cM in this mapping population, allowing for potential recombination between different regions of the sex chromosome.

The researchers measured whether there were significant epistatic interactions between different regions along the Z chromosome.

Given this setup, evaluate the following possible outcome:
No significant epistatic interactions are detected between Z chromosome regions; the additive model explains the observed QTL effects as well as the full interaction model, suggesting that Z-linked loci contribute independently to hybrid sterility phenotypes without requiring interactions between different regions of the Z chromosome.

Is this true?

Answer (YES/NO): NO